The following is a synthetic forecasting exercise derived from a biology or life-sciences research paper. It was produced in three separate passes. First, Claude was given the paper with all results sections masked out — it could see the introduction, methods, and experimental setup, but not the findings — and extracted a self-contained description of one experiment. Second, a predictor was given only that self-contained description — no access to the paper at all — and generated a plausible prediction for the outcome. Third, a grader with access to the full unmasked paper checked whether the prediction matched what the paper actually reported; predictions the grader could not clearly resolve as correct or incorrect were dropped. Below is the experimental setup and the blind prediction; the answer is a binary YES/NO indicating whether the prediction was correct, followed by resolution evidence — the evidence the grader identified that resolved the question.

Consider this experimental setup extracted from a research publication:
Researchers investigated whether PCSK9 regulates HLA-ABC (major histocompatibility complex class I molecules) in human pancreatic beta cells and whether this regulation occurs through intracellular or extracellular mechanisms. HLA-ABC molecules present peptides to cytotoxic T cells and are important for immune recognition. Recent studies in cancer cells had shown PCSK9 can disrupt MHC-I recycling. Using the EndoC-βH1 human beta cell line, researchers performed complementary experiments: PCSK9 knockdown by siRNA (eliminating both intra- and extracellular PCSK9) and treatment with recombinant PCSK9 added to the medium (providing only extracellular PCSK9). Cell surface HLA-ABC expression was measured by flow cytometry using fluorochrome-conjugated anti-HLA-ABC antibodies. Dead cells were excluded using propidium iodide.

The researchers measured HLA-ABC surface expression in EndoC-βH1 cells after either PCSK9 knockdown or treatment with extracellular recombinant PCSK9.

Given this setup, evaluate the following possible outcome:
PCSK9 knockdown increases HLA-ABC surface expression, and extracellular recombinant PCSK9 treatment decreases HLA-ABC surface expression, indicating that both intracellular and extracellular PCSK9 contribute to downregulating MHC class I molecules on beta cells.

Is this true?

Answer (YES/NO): NO